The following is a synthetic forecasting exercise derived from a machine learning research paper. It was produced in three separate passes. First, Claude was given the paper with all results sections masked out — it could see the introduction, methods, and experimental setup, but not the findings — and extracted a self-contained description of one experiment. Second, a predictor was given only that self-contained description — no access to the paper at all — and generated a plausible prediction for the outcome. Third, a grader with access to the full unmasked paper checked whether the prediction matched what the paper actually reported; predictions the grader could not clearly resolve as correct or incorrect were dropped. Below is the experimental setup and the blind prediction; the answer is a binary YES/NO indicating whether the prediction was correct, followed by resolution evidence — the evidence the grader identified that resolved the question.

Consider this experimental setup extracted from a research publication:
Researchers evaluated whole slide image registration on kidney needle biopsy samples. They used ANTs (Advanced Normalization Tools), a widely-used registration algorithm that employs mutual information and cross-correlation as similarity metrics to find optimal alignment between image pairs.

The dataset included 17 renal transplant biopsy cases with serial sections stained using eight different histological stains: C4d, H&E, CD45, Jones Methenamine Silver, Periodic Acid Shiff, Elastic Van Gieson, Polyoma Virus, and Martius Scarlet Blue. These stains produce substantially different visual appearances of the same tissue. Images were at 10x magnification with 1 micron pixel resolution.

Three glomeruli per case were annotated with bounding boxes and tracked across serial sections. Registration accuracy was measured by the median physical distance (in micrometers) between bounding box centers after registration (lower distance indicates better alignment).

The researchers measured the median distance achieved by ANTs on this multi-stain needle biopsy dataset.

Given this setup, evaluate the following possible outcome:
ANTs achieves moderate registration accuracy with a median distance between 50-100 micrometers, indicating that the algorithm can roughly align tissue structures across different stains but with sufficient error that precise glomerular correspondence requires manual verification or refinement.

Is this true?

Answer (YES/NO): NO